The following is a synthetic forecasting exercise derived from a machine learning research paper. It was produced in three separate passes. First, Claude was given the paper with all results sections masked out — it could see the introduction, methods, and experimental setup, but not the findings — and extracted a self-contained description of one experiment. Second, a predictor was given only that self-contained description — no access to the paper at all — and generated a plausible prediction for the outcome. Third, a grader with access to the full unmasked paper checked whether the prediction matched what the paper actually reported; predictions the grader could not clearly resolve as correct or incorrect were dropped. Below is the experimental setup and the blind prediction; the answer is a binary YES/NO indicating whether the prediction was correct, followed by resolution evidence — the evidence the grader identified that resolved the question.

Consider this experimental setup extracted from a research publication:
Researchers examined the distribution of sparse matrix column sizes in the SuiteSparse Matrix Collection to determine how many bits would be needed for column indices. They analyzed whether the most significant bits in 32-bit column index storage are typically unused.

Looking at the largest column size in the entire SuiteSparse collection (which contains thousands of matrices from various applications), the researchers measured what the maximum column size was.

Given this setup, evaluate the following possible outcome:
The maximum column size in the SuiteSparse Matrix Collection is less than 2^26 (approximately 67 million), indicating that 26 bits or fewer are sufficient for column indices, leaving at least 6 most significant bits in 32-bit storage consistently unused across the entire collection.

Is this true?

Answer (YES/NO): NO